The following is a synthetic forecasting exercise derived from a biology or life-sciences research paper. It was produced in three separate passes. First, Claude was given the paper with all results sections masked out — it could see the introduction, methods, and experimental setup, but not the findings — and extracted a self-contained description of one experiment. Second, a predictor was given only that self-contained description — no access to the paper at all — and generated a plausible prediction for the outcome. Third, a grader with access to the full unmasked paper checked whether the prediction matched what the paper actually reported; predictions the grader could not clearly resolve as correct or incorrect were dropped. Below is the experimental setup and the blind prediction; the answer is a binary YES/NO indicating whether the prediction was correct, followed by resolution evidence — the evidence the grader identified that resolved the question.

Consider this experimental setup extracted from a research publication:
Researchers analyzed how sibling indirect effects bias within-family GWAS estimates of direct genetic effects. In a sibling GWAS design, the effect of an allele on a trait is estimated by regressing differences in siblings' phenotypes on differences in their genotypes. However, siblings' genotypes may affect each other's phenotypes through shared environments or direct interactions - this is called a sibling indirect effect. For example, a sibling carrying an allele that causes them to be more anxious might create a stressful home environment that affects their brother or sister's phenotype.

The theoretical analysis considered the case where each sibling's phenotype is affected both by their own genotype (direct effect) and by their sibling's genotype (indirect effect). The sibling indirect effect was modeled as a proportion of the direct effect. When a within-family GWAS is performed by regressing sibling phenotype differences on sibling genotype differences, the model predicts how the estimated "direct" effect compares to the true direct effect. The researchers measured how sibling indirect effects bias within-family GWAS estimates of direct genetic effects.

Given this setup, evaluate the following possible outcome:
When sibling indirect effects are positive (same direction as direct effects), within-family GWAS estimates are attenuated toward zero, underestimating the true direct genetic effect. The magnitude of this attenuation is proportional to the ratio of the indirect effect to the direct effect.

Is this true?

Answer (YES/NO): NO